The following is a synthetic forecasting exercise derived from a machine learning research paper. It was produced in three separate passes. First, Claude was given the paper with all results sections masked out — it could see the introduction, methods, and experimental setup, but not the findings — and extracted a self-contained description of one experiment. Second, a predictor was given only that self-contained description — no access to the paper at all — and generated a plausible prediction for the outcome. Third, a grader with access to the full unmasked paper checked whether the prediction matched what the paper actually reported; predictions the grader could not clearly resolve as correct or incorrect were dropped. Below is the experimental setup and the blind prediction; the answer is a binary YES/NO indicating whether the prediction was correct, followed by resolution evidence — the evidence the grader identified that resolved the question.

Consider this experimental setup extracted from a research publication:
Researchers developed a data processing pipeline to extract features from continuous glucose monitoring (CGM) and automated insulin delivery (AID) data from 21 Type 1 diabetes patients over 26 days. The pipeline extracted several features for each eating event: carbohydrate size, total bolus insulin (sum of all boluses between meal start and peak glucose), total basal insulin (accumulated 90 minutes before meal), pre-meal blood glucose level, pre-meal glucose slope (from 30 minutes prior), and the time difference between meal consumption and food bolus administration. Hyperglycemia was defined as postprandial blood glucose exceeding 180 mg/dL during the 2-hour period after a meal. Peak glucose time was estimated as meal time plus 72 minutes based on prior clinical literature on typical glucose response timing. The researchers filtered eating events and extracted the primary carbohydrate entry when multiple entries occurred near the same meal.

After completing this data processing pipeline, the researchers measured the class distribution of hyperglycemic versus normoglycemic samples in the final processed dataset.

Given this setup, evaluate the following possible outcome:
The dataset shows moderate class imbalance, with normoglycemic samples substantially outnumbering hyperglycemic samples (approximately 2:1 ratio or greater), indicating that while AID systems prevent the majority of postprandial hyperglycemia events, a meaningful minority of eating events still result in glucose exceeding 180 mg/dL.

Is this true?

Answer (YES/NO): NO